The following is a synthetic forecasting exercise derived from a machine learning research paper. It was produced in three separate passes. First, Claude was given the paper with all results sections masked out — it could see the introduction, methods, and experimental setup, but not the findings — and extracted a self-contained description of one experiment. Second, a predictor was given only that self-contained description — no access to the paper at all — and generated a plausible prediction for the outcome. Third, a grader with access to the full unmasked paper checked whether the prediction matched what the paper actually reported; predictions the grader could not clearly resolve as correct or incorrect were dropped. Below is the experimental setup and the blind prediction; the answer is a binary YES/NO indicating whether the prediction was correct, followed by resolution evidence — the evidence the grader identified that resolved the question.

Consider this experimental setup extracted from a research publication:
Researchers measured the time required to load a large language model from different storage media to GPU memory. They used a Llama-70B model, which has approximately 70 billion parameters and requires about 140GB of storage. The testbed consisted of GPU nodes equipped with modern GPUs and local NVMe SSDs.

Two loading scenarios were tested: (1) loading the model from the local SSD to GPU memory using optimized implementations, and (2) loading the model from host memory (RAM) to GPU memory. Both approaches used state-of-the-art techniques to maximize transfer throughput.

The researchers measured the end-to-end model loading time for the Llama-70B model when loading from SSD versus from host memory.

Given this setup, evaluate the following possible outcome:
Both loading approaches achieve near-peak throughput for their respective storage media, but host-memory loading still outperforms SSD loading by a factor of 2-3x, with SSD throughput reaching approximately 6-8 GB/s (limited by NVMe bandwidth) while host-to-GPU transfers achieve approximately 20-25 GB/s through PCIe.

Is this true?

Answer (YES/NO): NO